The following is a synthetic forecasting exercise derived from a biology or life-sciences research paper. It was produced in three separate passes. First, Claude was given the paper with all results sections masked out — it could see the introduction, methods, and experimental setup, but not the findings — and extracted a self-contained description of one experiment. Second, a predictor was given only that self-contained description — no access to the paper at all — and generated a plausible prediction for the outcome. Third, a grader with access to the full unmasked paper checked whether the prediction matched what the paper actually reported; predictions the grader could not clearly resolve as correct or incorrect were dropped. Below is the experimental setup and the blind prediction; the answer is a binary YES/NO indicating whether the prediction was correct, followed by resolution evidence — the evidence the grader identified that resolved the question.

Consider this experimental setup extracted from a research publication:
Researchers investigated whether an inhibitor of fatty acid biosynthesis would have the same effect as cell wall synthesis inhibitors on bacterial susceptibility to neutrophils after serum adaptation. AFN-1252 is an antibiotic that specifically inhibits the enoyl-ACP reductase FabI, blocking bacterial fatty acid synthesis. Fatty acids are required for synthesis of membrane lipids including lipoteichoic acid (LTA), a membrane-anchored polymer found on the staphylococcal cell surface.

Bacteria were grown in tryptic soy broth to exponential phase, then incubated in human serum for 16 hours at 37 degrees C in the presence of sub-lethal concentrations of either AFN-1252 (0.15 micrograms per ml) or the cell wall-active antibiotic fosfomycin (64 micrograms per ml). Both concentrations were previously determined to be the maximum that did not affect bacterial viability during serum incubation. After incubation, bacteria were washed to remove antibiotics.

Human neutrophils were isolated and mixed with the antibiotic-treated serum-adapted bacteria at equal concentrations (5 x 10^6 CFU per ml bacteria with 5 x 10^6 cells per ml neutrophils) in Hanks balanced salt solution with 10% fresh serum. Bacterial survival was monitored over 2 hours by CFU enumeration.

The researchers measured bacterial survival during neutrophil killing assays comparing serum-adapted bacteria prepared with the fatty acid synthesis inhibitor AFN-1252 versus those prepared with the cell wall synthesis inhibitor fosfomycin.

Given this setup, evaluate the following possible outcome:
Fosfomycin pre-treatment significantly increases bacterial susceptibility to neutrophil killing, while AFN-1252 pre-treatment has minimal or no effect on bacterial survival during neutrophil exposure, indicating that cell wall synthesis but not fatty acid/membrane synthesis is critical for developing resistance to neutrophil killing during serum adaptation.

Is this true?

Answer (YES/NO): YES